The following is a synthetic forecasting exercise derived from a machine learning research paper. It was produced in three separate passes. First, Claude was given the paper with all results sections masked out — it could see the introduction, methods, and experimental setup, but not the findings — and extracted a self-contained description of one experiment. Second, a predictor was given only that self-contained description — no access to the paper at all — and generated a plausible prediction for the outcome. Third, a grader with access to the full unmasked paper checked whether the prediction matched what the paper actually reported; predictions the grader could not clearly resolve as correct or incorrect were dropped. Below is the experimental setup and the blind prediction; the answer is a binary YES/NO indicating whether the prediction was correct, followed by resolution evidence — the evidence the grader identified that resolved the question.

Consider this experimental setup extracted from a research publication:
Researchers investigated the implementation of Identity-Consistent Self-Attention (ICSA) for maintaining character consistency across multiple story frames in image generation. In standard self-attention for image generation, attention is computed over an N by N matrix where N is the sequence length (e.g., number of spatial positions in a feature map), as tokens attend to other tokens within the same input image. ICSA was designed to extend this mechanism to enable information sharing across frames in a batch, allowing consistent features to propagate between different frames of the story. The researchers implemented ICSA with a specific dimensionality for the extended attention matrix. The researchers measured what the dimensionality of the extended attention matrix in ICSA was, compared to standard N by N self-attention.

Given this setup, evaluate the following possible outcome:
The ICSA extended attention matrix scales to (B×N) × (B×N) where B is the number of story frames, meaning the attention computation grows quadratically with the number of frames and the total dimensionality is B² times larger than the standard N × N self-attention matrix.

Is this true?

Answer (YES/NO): NO